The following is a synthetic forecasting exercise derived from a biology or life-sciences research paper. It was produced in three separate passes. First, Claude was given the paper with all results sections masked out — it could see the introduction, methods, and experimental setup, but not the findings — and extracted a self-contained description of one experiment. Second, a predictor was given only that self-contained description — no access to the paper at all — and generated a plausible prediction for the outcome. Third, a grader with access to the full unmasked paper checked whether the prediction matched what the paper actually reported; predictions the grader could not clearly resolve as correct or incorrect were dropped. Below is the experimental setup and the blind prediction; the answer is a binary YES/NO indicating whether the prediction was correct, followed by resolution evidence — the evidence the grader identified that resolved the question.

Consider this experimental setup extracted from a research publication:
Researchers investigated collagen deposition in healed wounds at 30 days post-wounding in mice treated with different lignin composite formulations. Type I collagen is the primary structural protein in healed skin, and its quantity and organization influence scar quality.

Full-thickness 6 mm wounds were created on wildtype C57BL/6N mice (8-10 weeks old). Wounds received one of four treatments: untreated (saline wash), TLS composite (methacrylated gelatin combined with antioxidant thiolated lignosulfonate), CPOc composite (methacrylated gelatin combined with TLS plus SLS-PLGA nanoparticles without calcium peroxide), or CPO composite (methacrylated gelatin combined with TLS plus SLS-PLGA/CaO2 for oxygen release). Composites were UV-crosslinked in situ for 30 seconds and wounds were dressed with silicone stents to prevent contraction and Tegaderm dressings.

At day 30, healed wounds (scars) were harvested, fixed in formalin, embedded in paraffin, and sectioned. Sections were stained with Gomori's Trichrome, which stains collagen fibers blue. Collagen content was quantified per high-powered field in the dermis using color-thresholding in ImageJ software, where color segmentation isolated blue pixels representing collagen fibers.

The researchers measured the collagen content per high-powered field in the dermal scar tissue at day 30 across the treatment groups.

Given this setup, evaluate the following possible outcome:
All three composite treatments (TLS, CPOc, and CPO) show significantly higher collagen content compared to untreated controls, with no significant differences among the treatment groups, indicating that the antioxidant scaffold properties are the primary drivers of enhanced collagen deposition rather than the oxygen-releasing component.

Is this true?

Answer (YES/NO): NO